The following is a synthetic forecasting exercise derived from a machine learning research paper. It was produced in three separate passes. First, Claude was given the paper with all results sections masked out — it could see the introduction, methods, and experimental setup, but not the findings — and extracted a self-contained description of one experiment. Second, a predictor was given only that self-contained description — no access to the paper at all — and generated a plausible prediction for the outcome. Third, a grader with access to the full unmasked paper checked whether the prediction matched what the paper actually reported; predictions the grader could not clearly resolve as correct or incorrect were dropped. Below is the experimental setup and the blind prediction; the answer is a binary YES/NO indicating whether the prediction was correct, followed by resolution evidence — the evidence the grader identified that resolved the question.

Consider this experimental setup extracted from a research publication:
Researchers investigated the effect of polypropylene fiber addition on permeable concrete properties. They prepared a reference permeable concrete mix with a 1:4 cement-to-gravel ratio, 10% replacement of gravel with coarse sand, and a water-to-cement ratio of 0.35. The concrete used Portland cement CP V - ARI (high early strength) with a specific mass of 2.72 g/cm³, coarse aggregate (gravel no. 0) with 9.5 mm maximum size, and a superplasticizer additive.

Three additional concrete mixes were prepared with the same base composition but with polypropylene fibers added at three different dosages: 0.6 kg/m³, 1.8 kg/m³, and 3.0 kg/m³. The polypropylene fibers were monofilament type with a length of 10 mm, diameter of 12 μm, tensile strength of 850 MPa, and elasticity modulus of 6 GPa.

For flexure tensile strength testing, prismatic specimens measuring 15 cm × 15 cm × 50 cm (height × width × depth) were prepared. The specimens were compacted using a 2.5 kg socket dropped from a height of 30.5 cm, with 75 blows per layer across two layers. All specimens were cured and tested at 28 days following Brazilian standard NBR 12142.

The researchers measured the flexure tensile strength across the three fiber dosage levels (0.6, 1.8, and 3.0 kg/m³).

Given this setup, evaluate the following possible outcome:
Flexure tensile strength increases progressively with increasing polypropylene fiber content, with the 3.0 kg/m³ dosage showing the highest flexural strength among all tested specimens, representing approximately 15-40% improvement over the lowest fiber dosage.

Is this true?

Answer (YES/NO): NO